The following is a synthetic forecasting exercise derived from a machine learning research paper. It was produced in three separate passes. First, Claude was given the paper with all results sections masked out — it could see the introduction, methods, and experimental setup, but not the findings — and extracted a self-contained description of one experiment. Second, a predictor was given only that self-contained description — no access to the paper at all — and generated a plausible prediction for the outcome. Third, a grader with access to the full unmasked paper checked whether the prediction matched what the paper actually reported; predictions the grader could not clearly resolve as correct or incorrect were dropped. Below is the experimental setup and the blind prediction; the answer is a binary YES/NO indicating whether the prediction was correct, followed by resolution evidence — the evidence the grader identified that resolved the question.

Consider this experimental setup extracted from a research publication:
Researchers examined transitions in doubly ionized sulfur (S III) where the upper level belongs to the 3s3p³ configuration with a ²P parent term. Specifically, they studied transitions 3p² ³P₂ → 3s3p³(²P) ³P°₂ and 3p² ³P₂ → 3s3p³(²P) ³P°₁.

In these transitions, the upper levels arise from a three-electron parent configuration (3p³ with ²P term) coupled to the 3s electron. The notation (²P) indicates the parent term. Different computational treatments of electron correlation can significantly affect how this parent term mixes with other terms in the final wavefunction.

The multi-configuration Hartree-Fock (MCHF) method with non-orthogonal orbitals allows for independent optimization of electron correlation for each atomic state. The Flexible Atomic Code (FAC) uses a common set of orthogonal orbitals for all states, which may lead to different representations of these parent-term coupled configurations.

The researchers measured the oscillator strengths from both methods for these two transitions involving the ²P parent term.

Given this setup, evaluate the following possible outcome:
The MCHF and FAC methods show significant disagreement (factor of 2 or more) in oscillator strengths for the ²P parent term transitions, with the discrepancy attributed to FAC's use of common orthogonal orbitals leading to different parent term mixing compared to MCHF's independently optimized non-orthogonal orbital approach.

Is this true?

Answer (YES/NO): NO